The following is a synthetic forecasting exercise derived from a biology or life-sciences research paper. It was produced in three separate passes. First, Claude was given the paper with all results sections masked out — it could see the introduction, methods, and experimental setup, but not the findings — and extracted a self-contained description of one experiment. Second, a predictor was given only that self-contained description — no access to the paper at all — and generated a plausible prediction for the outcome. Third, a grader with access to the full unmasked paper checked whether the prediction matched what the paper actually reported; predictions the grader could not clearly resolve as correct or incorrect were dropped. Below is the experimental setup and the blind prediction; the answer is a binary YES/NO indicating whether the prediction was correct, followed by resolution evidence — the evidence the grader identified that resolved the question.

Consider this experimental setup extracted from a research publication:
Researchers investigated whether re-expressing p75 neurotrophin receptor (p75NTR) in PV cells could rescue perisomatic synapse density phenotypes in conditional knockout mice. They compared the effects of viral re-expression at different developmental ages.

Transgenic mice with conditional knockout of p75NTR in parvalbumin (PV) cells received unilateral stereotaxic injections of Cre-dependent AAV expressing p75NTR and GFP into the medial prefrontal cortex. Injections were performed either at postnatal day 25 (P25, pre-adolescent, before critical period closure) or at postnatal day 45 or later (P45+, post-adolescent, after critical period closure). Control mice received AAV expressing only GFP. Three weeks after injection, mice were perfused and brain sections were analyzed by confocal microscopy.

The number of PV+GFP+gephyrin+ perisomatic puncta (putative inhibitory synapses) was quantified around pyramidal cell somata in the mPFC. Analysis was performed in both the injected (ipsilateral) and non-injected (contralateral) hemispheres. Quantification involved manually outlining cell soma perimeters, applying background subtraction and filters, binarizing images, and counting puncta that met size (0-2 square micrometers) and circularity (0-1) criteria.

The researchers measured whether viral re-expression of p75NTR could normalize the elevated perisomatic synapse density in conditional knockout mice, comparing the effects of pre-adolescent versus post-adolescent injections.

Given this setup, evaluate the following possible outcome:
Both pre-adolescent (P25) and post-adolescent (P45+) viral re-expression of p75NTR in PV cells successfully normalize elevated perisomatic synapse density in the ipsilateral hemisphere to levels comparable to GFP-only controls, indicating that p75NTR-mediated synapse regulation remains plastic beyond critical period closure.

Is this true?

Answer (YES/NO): NO